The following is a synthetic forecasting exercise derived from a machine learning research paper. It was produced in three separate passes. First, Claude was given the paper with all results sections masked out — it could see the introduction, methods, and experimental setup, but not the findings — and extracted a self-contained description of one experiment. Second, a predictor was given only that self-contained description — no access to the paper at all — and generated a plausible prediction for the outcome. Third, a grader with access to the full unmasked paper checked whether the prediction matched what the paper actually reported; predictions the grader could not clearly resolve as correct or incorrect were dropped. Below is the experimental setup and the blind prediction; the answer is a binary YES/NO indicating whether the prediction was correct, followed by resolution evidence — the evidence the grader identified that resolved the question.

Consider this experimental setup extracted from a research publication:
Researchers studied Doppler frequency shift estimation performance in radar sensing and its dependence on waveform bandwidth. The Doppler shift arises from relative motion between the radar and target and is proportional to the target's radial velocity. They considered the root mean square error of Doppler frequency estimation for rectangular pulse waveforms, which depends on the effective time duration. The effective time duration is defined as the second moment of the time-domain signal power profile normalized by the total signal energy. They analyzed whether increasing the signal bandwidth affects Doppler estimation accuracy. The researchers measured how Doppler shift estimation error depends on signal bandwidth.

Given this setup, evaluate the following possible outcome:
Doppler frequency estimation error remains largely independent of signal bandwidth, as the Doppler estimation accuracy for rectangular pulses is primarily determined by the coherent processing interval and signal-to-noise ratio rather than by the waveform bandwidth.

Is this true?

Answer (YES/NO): YES